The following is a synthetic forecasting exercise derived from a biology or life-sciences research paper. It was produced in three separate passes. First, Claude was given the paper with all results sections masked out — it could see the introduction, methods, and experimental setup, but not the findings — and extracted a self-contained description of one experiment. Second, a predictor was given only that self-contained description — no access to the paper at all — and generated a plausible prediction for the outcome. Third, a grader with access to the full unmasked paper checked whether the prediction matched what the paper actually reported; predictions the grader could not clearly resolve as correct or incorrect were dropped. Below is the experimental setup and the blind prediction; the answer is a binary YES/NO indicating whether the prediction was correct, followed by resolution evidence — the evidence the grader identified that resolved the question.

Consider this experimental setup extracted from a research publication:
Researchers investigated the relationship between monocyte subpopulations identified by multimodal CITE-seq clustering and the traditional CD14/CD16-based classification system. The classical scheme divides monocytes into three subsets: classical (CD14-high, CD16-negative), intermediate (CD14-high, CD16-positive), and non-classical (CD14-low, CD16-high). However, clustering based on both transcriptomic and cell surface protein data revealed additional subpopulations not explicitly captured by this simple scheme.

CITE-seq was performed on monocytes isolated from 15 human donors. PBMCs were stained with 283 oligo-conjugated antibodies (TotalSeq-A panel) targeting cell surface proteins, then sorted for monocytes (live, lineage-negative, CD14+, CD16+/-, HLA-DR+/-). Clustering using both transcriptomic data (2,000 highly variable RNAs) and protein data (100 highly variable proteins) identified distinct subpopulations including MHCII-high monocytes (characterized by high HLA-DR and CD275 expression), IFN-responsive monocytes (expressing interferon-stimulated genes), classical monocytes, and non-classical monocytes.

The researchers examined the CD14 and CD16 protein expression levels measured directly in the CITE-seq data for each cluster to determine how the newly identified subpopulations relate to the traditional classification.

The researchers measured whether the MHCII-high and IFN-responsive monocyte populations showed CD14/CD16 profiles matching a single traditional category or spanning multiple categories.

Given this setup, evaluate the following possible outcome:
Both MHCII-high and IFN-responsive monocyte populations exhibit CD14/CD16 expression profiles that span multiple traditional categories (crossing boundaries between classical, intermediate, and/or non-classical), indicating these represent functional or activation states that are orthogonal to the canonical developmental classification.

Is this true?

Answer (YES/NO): NO